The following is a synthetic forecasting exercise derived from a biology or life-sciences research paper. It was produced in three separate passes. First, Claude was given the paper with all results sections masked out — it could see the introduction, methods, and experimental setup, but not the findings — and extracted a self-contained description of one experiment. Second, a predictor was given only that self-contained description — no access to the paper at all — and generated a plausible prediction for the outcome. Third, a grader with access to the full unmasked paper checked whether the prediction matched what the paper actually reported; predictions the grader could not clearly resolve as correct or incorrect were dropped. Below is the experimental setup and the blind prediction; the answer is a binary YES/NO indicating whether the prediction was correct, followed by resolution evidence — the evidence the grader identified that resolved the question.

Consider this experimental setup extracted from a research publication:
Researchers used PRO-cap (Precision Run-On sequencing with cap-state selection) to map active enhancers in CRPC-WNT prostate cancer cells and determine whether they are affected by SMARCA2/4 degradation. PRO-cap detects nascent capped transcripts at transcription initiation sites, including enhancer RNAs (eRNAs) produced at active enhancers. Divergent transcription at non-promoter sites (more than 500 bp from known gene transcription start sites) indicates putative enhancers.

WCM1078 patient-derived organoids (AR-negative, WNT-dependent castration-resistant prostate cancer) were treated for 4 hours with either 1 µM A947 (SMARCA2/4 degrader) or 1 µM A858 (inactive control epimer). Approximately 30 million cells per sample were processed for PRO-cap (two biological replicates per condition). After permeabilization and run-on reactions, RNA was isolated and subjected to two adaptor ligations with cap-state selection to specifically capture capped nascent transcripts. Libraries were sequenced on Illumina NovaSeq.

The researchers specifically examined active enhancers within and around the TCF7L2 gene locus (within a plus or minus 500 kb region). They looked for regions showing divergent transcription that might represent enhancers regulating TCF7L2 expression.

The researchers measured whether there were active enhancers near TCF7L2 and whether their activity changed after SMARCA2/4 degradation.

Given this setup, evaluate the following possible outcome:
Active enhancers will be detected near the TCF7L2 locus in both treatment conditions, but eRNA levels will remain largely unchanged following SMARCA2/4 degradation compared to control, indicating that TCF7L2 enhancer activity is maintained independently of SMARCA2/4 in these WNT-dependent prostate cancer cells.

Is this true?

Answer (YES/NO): NO